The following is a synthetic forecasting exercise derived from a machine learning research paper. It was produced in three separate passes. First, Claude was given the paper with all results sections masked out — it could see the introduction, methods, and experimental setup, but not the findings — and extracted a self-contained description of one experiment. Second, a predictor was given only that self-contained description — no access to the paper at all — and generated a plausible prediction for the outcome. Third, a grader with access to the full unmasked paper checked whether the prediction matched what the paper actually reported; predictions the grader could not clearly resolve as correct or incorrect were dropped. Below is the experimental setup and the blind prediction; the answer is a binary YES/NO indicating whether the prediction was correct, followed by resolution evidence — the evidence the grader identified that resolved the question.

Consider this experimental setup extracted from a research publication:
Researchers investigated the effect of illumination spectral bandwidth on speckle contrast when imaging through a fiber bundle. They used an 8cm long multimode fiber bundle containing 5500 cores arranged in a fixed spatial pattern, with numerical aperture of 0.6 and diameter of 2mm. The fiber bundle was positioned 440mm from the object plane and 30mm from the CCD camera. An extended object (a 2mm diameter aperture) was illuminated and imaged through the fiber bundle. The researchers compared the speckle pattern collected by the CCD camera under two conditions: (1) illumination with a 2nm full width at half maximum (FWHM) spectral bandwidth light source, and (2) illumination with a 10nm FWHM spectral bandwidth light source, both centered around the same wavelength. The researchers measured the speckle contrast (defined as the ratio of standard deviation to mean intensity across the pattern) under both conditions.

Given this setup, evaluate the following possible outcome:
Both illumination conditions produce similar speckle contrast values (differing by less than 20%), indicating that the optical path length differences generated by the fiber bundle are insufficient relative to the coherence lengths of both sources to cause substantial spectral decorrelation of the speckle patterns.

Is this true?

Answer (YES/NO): NO